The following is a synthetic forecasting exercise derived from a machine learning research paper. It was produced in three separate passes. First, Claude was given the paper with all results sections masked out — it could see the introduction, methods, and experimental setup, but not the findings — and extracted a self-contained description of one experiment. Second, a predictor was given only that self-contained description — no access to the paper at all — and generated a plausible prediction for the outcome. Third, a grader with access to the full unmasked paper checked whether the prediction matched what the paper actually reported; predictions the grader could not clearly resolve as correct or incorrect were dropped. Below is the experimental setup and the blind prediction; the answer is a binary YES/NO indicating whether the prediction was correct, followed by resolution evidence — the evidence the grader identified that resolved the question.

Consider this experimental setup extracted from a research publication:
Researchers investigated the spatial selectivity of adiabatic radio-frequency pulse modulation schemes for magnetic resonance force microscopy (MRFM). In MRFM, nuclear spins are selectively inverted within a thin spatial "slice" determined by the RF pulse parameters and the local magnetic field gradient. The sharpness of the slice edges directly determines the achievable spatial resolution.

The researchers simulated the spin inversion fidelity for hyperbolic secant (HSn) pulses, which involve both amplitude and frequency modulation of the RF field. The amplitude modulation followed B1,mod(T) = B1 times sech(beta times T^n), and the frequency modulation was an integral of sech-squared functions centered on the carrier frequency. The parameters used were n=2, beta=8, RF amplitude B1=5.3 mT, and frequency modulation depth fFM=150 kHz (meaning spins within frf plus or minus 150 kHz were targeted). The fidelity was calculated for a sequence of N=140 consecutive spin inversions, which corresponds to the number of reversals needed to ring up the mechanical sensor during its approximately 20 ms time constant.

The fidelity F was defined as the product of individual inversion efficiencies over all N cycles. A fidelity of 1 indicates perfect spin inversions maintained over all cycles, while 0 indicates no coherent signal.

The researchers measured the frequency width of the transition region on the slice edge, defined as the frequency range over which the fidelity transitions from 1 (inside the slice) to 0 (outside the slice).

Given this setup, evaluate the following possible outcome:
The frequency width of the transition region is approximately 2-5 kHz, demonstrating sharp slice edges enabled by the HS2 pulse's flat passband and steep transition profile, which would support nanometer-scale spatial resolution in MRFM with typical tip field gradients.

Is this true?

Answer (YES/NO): NO